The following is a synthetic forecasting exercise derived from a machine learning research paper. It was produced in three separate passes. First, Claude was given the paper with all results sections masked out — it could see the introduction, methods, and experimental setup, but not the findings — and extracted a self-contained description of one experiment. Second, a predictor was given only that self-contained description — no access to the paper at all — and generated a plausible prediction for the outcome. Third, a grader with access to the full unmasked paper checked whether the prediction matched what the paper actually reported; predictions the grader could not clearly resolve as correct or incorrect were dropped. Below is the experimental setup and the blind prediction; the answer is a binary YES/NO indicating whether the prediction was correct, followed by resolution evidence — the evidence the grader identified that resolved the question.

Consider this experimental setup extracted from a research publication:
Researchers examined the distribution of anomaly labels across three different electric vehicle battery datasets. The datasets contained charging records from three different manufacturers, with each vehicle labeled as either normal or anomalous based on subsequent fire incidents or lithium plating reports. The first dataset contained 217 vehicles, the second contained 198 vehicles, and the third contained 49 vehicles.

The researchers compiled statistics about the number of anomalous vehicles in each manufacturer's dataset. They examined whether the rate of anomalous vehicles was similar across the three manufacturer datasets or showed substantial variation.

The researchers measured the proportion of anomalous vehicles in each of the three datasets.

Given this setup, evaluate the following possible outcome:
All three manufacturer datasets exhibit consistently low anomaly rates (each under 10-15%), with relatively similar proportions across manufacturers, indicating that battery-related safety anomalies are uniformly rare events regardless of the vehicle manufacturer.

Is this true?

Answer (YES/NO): NO